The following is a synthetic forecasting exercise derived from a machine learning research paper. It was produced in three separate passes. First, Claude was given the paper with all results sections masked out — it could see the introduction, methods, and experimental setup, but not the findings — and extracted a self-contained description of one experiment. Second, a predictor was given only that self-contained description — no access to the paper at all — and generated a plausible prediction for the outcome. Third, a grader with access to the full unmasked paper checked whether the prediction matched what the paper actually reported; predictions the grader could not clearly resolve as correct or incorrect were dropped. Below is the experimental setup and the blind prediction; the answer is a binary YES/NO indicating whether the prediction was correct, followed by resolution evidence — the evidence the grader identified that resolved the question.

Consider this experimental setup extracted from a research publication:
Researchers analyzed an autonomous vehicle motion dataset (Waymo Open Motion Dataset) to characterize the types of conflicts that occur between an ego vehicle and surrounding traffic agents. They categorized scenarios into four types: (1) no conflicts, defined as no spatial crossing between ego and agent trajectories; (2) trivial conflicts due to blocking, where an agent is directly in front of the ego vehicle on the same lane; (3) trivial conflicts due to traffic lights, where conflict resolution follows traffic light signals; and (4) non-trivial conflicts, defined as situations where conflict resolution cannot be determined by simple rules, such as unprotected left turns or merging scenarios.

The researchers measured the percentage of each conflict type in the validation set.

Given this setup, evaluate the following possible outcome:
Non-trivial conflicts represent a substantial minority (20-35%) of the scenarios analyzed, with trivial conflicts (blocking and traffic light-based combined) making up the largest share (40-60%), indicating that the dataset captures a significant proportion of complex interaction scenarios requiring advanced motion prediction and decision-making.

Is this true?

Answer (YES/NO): NO